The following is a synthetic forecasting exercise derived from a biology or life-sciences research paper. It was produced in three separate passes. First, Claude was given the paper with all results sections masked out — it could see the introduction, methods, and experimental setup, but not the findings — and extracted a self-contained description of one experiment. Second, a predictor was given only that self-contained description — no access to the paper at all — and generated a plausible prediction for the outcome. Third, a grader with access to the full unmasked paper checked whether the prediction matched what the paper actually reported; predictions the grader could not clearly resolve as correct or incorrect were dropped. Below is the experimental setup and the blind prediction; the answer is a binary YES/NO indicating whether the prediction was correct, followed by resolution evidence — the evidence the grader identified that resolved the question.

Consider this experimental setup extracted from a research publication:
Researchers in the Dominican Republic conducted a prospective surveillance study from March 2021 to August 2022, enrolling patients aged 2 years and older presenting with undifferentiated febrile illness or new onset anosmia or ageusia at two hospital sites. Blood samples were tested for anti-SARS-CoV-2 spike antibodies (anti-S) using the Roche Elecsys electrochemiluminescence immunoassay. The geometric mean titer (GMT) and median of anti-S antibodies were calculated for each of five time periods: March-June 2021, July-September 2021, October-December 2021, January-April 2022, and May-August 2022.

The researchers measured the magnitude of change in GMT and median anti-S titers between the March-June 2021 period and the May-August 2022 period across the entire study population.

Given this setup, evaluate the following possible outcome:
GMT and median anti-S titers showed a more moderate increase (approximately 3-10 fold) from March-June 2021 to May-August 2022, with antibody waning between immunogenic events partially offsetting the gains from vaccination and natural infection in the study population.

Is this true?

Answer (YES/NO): NO